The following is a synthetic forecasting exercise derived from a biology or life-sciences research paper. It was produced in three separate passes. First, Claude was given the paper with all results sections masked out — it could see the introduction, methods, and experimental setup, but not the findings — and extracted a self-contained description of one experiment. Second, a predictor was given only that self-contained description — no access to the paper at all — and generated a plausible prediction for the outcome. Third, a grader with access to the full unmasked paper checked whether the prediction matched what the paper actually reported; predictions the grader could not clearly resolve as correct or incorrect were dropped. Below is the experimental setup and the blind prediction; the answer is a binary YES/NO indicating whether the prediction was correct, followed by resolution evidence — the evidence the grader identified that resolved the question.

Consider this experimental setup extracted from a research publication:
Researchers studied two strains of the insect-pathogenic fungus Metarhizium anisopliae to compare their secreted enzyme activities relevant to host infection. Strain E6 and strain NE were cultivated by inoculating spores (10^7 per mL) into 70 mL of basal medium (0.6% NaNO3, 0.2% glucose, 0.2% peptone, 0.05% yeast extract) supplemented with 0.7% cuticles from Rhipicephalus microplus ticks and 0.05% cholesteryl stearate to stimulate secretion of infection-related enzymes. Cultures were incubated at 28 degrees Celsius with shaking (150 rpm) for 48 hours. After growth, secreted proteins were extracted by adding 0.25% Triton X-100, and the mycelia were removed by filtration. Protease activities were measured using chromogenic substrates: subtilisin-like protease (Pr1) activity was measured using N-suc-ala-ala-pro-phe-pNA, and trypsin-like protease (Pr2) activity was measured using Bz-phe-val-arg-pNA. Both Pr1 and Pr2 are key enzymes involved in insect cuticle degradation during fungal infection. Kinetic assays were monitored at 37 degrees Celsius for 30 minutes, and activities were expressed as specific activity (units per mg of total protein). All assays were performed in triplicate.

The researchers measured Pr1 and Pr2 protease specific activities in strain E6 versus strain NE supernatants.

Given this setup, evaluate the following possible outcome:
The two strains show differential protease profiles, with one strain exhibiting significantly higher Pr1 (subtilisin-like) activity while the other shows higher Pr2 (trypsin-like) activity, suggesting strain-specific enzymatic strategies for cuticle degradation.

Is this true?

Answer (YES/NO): YES